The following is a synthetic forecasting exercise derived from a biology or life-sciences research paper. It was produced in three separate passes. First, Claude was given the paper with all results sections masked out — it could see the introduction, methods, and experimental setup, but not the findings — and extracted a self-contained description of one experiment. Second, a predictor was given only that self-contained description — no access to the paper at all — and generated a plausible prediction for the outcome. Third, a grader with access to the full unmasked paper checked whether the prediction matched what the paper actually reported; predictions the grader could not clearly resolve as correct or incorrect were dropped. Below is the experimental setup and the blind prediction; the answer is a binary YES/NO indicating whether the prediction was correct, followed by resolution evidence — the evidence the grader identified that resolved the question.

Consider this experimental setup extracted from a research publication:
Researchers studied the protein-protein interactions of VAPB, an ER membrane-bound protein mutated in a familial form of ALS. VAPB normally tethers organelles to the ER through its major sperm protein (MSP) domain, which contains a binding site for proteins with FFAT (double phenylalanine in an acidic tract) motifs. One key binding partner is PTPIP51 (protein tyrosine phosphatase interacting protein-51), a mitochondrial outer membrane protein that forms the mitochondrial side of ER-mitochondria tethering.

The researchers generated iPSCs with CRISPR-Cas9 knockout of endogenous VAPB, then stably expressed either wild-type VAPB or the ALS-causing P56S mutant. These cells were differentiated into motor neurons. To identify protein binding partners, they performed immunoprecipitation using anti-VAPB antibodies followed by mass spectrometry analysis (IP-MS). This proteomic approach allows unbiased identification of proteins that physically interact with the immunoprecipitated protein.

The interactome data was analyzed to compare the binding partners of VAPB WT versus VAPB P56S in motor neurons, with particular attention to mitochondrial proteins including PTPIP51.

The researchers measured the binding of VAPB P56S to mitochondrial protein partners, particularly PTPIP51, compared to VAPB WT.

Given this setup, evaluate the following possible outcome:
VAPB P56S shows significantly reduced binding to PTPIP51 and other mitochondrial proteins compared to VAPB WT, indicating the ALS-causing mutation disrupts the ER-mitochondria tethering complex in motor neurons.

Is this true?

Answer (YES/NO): YES